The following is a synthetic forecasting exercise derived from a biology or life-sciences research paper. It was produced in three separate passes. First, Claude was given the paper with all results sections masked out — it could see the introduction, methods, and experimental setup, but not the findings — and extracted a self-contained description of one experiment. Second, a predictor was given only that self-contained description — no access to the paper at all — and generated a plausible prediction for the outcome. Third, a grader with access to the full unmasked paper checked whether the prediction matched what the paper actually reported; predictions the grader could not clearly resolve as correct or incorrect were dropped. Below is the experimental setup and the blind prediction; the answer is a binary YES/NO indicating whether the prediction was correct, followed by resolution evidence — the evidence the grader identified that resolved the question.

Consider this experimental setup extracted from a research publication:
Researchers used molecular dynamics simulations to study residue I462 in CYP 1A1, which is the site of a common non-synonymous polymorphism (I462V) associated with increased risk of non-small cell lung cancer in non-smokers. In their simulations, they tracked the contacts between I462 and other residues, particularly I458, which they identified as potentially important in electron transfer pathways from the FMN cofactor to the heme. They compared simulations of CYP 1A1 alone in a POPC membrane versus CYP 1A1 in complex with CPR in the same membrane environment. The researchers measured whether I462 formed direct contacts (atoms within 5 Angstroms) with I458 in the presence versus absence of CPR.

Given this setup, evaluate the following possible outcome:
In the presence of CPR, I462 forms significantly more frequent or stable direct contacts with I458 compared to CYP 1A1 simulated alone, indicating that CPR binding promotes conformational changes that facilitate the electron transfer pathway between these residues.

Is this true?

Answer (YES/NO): YES